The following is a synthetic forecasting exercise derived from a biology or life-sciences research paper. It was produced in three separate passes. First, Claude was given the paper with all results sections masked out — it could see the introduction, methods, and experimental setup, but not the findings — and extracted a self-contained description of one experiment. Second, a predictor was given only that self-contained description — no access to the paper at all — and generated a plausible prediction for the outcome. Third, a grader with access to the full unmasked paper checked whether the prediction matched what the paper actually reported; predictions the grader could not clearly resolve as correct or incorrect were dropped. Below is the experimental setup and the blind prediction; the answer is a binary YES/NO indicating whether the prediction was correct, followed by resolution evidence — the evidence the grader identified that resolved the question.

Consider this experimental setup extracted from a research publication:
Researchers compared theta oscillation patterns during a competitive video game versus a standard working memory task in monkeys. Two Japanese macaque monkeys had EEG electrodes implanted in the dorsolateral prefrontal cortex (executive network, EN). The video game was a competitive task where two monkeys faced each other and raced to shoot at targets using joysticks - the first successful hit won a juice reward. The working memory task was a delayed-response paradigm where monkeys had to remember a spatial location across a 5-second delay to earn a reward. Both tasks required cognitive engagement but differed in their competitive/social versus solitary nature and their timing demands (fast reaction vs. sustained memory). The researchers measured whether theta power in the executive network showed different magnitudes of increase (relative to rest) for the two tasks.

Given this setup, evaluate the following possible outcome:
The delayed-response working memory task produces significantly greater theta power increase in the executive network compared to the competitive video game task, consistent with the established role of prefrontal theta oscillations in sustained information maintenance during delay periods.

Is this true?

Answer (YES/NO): NO